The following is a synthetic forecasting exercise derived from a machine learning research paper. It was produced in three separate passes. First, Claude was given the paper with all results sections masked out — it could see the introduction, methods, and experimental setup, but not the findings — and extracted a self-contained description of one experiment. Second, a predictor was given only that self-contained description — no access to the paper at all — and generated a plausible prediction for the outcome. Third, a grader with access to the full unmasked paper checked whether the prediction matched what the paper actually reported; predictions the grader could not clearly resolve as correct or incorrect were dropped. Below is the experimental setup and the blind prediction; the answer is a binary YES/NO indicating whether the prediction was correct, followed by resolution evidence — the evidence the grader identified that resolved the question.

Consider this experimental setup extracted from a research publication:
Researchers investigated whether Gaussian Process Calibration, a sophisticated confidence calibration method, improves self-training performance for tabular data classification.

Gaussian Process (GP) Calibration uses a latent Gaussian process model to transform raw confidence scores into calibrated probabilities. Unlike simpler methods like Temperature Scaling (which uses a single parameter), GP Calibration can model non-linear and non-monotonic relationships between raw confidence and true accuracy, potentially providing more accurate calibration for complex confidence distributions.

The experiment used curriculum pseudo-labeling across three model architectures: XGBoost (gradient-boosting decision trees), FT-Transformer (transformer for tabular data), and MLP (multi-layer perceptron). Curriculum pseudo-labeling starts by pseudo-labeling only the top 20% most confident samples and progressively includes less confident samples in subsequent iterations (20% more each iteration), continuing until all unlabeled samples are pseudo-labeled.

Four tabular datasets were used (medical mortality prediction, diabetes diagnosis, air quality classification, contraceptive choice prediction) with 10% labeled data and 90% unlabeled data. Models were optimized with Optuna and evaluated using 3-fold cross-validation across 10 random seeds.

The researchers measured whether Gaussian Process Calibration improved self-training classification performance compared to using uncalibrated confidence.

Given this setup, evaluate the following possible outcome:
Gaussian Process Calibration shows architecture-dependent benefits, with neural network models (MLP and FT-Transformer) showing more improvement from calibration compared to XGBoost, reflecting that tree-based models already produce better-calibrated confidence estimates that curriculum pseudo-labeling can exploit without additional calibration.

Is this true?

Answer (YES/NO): NO